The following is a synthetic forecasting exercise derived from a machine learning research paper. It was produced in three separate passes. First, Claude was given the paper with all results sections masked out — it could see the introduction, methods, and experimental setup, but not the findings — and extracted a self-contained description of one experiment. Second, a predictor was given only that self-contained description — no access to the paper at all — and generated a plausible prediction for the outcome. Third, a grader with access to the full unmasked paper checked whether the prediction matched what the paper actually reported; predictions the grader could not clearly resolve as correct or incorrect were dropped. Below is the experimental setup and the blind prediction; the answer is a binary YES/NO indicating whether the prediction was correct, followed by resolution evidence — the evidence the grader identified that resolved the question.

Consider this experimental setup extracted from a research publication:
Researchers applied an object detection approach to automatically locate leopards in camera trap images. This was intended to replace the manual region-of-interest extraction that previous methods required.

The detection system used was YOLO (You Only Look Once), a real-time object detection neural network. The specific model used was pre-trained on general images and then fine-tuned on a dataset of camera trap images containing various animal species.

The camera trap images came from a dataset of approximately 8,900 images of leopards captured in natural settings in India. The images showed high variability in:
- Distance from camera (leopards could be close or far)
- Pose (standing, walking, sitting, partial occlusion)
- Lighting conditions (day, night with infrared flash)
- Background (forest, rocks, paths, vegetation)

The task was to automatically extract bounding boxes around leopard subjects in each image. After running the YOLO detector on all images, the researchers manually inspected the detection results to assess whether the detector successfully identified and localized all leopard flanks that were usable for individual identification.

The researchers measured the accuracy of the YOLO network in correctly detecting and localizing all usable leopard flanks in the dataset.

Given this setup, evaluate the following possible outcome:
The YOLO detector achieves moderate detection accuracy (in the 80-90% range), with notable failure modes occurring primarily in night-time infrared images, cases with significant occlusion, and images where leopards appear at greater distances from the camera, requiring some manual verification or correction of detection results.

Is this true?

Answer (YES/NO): NO